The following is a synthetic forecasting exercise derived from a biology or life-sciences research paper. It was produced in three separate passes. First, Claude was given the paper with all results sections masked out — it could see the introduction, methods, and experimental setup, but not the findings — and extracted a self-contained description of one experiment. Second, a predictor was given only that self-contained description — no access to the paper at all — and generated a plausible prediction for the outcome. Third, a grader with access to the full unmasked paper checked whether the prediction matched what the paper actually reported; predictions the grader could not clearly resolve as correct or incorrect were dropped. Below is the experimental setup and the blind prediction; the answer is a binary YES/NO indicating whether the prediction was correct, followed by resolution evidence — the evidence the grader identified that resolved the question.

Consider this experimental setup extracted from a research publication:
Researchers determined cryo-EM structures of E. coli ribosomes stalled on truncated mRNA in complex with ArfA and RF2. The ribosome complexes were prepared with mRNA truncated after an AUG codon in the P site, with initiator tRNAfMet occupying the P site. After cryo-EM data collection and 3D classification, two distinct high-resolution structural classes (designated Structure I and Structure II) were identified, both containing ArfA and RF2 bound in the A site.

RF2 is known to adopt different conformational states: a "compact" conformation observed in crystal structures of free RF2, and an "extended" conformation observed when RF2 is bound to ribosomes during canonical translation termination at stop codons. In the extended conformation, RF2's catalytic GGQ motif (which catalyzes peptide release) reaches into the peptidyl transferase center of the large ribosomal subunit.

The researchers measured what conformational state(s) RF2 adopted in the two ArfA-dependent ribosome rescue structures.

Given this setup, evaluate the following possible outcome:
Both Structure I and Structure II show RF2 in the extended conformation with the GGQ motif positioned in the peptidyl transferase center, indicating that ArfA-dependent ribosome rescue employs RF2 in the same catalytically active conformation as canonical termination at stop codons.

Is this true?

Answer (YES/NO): NO